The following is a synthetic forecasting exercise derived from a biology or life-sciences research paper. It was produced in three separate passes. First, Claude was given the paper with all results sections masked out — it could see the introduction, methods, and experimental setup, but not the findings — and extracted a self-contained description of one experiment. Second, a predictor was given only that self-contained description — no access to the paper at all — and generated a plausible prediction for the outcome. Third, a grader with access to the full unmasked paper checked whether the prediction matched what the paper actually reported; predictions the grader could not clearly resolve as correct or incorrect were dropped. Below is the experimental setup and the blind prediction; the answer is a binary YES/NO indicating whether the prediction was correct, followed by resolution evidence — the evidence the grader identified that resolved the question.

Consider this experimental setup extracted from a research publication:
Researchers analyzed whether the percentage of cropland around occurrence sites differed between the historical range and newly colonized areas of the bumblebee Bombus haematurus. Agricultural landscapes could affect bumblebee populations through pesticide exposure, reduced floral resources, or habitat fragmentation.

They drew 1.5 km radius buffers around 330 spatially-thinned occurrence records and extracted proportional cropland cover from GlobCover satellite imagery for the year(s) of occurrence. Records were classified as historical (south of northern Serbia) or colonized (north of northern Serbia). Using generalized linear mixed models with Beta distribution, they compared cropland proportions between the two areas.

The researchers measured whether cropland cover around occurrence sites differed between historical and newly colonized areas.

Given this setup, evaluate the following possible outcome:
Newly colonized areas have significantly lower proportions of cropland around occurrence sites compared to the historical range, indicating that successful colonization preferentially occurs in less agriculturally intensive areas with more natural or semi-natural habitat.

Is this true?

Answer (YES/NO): NO